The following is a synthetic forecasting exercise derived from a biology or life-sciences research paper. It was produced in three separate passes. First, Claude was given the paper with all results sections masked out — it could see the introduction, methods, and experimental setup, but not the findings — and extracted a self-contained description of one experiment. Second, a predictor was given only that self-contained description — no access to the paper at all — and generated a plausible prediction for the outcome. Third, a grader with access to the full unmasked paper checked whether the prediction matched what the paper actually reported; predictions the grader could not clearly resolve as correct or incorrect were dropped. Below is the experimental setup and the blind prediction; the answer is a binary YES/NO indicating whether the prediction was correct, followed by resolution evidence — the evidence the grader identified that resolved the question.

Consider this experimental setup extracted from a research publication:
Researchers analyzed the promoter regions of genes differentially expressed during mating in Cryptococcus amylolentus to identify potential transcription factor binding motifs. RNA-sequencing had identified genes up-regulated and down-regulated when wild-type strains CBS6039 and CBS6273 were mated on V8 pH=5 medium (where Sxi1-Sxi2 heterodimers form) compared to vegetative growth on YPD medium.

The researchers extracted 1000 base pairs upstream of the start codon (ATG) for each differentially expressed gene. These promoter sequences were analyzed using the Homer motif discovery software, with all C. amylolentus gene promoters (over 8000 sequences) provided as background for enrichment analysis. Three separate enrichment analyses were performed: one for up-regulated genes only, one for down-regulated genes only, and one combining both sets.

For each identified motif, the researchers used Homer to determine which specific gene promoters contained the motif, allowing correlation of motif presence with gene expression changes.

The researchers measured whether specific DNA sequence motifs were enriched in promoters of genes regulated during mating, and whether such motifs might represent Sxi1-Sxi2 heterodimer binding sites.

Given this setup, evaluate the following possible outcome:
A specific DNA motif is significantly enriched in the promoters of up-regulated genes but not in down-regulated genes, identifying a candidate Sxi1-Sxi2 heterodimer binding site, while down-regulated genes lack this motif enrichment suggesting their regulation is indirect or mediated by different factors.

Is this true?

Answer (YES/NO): NO